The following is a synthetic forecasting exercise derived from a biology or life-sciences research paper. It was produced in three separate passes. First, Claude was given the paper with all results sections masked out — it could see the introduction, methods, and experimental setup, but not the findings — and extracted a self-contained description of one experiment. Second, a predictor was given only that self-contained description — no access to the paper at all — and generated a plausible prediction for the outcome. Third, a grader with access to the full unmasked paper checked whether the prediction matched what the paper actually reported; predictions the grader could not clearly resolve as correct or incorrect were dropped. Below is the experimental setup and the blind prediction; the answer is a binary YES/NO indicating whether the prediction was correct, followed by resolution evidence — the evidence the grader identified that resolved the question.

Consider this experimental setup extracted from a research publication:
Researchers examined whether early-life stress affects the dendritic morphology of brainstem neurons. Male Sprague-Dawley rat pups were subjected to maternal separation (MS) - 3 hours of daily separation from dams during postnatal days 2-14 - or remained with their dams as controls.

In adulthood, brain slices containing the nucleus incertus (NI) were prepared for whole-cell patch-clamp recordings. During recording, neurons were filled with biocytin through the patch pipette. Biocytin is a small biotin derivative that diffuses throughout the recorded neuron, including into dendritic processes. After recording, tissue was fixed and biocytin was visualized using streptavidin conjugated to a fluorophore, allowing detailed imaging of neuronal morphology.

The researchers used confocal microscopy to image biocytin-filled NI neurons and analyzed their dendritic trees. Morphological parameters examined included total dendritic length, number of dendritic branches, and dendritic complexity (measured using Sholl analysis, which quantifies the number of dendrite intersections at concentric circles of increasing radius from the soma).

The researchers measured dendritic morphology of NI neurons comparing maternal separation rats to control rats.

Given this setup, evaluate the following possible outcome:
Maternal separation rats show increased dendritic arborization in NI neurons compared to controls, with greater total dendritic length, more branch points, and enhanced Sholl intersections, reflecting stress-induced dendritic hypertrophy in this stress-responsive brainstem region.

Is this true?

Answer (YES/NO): NO